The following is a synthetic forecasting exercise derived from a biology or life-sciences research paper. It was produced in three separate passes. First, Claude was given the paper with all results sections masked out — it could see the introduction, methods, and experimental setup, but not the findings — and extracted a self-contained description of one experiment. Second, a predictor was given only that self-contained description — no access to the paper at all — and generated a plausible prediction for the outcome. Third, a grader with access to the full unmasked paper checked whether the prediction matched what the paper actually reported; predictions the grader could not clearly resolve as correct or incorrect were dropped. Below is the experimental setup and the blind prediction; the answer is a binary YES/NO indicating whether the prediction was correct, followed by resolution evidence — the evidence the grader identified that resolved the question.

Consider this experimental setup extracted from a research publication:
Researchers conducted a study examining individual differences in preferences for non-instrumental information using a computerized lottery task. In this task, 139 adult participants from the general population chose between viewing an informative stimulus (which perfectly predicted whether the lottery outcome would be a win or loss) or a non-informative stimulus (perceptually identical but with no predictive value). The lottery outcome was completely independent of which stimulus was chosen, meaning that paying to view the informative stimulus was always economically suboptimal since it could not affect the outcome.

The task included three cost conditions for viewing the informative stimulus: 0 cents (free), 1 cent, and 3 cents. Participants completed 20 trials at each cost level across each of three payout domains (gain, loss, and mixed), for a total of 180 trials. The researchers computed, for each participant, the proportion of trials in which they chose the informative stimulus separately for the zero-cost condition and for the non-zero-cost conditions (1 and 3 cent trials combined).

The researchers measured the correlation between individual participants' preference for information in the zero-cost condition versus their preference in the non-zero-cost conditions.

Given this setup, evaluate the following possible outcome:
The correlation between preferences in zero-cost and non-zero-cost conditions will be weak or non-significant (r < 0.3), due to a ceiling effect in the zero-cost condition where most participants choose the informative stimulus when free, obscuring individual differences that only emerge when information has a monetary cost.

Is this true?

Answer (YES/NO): NO